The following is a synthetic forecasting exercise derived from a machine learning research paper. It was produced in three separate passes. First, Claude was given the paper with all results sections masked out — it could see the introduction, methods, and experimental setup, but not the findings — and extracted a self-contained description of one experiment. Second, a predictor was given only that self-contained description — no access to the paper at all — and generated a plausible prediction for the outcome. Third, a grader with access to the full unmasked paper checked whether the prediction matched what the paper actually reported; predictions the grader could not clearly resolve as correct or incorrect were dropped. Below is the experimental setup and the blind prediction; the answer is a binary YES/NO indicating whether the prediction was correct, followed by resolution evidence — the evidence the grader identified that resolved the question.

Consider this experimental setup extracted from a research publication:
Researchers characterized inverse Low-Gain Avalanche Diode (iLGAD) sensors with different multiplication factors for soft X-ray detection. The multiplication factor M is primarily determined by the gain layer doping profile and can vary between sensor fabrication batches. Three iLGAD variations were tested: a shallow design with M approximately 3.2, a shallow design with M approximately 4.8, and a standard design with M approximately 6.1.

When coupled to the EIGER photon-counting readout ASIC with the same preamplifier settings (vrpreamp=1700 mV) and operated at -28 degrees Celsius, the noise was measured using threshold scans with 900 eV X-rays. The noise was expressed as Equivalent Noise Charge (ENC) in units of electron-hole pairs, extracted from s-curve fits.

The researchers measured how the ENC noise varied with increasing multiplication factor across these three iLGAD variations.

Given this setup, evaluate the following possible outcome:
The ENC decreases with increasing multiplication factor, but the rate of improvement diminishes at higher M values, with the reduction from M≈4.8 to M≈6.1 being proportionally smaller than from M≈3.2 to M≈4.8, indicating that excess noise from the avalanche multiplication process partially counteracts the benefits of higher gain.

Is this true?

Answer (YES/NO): NO